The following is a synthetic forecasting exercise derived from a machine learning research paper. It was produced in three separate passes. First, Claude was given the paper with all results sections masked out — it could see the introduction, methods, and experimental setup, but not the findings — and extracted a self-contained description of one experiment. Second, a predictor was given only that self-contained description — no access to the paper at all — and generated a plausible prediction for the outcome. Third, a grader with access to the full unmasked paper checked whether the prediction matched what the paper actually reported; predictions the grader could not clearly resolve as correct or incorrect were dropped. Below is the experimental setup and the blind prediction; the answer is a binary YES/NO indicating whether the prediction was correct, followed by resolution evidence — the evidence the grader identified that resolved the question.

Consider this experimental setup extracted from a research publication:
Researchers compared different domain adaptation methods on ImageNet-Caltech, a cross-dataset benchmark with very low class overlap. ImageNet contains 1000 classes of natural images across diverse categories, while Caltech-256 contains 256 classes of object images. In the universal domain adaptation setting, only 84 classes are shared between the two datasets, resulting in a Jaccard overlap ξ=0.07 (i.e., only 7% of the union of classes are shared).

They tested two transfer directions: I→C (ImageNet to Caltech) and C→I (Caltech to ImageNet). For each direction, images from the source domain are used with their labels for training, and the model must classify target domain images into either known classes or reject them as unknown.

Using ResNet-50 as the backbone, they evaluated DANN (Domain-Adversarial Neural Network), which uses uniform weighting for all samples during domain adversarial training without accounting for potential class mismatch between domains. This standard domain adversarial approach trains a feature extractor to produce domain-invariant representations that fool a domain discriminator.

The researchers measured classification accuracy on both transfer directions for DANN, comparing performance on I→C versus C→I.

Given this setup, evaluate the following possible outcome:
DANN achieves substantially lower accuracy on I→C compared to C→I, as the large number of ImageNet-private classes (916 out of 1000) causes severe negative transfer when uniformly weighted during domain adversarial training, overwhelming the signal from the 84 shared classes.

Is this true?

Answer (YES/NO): NO